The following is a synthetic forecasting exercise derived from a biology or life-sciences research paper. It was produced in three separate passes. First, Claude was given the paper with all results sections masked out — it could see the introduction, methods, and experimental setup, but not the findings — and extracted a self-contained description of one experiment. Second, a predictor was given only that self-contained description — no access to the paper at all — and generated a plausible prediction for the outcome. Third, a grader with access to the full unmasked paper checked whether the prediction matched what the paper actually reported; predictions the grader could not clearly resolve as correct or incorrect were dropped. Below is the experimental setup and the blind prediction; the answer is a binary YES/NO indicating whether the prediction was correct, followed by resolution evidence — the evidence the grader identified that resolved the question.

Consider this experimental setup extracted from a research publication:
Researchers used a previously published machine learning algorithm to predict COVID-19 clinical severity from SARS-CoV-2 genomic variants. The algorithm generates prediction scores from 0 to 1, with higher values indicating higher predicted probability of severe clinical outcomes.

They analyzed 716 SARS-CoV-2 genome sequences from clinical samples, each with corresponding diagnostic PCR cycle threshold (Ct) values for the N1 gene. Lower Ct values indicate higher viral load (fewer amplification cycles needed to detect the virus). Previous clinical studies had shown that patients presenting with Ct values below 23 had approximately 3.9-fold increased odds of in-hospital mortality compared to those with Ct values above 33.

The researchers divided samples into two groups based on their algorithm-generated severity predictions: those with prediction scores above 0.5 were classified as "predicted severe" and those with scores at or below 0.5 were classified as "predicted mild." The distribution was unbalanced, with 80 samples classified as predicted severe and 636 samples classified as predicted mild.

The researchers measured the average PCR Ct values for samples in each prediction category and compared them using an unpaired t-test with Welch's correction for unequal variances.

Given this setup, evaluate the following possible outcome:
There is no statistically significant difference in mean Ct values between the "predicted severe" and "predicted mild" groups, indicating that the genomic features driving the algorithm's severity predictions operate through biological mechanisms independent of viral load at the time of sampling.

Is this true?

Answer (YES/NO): NO